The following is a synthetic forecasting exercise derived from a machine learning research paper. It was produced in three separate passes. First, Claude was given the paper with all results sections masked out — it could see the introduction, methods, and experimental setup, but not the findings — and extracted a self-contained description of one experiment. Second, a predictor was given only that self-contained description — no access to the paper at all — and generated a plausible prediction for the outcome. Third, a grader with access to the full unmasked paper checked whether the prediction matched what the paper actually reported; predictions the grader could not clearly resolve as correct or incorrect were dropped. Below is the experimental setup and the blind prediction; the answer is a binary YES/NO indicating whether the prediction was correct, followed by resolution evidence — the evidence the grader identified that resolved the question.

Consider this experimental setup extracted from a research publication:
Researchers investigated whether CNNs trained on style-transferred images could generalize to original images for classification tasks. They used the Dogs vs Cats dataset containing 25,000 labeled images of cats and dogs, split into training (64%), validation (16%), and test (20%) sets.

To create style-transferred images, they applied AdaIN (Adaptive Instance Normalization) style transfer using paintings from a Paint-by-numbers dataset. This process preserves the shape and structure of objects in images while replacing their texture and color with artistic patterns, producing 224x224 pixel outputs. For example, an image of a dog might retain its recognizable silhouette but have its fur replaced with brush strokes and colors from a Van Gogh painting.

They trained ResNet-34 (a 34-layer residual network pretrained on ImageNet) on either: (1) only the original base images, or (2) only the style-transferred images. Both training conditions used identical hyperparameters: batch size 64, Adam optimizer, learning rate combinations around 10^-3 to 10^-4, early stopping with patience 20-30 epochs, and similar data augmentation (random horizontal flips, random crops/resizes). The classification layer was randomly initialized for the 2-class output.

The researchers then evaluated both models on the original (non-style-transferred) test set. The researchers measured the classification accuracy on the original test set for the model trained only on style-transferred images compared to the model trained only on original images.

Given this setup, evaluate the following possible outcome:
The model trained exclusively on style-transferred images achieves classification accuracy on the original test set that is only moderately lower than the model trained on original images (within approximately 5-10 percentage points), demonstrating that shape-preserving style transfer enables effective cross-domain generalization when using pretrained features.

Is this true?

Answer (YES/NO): NO